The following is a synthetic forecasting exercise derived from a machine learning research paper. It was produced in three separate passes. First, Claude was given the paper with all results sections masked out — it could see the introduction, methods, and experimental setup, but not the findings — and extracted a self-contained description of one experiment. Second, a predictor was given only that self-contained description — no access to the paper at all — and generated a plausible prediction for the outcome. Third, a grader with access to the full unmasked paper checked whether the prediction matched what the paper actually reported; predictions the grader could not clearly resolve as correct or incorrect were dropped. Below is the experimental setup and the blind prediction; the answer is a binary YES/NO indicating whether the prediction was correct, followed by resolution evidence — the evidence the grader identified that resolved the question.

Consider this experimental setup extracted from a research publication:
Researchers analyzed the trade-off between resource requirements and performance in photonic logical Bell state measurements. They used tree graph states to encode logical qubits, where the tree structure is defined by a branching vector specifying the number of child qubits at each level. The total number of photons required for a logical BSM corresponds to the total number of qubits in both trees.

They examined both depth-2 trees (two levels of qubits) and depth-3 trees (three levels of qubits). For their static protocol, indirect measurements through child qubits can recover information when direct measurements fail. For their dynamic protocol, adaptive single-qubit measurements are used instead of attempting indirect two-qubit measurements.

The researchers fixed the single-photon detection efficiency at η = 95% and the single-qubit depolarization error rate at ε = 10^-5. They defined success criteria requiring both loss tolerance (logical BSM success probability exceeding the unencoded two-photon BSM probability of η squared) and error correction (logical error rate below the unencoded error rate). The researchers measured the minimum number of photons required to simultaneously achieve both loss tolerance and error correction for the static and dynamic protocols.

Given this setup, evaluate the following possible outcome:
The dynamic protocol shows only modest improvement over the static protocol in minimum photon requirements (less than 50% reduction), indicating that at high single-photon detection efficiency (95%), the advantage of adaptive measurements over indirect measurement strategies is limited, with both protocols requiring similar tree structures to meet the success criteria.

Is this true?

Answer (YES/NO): NO